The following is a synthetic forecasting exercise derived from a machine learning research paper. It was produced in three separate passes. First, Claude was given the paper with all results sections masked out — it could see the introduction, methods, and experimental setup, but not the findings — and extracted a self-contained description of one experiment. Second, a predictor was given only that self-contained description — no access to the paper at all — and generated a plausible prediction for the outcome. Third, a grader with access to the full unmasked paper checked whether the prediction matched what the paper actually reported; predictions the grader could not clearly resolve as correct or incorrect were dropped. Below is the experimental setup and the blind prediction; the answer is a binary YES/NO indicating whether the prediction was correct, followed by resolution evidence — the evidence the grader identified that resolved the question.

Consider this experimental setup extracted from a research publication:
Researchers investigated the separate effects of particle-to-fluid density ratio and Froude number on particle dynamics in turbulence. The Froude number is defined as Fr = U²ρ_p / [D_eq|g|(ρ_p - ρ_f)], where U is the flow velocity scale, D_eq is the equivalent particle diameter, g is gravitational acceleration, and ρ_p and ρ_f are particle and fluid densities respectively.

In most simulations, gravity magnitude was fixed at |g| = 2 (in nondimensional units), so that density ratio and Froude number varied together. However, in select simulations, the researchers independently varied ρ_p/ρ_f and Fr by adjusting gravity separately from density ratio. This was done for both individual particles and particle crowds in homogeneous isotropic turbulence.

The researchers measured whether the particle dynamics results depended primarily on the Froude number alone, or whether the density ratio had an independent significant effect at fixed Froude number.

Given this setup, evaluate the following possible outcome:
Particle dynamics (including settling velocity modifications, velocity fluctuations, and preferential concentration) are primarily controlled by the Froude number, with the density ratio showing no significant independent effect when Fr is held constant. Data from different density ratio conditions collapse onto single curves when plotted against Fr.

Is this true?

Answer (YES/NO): YES